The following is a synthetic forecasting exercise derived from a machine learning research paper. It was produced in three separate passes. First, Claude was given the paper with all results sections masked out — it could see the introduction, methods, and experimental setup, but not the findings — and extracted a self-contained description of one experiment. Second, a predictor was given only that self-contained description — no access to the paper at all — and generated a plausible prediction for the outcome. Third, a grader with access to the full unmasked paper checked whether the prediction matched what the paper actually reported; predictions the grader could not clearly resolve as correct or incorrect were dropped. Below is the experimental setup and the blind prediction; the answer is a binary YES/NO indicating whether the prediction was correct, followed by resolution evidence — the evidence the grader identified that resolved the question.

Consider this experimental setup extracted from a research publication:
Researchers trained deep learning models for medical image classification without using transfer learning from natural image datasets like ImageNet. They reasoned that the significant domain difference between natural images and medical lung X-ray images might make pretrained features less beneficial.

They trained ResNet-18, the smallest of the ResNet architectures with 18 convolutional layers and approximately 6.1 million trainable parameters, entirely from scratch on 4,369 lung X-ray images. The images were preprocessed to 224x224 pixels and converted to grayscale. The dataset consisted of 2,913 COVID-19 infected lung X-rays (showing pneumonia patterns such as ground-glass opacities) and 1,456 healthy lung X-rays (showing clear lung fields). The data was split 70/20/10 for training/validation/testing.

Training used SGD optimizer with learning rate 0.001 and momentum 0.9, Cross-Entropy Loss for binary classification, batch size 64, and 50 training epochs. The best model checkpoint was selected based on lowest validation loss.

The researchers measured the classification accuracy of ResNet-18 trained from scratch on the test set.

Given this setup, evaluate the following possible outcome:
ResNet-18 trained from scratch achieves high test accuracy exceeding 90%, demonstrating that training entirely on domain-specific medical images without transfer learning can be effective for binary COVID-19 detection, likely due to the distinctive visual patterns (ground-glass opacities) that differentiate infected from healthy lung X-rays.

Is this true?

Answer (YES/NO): YES